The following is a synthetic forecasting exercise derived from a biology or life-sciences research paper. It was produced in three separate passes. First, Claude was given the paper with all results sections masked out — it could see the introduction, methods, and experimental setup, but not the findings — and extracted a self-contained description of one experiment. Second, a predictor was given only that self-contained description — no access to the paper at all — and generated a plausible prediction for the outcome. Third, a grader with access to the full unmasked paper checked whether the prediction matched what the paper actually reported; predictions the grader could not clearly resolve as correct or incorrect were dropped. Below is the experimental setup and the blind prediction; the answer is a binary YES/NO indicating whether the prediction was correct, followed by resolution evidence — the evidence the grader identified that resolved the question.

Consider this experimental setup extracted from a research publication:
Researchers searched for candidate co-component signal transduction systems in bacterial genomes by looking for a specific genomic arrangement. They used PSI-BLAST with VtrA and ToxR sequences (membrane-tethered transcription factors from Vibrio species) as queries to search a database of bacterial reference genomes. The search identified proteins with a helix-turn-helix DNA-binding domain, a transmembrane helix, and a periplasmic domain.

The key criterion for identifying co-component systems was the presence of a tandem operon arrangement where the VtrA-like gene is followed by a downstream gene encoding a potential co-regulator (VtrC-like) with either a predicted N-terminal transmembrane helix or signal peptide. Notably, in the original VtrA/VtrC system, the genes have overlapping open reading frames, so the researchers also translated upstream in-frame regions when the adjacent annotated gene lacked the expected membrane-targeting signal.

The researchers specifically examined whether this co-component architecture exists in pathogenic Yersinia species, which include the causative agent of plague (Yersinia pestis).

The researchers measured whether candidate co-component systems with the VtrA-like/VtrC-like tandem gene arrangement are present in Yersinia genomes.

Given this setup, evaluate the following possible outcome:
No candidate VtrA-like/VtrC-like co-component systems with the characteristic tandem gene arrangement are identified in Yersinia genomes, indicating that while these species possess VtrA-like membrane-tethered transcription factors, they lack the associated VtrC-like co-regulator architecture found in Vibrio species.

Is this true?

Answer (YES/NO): NO